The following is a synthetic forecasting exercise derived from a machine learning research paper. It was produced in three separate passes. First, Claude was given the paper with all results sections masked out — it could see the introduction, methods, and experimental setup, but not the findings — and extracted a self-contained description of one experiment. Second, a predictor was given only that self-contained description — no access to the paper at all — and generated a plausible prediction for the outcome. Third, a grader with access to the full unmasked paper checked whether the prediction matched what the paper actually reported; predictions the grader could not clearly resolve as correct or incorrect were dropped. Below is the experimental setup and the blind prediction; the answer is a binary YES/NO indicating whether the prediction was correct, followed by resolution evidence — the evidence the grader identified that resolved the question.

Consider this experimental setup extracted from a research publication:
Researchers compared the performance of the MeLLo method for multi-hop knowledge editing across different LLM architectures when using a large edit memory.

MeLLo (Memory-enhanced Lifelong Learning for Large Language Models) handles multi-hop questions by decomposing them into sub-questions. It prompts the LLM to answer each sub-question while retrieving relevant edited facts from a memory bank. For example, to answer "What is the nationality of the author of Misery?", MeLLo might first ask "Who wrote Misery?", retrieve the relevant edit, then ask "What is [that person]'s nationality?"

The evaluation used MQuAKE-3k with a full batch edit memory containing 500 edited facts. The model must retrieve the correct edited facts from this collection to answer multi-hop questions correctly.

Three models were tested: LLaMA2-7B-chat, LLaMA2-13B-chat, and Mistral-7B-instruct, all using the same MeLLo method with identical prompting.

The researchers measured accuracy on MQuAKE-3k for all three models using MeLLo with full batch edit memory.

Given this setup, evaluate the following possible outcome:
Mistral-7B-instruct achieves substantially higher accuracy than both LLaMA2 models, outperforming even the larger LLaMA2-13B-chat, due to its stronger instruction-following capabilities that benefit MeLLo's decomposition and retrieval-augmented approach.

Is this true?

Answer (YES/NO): NO